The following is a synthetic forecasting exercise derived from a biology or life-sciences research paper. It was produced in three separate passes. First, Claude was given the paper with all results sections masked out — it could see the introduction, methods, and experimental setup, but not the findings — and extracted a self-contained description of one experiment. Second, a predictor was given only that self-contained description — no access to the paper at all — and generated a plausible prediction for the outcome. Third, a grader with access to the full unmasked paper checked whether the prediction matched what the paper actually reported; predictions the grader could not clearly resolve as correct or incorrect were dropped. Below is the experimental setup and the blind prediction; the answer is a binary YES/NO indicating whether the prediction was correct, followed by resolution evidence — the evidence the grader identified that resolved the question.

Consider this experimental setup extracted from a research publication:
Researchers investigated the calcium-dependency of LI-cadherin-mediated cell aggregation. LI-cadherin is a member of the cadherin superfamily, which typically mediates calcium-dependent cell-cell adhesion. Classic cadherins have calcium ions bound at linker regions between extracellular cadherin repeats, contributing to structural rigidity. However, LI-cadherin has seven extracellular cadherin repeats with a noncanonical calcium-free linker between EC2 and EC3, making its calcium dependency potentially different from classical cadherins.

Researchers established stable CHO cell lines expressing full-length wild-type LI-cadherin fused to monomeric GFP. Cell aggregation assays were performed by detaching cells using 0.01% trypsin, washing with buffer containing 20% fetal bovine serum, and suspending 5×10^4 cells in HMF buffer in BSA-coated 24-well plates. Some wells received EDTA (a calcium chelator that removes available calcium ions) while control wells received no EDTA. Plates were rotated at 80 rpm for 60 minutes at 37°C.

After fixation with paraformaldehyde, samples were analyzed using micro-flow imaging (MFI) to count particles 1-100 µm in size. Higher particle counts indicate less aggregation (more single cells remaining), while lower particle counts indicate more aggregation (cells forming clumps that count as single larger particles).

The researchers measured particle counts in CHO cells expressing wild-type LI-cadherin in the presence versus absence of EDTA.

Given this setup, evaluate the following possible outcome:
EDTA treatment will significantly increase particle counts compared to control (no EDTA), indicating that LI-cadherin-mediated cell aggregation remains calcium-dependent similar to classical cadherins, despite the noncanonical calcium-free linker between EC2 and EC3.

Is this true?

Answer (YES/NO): YES